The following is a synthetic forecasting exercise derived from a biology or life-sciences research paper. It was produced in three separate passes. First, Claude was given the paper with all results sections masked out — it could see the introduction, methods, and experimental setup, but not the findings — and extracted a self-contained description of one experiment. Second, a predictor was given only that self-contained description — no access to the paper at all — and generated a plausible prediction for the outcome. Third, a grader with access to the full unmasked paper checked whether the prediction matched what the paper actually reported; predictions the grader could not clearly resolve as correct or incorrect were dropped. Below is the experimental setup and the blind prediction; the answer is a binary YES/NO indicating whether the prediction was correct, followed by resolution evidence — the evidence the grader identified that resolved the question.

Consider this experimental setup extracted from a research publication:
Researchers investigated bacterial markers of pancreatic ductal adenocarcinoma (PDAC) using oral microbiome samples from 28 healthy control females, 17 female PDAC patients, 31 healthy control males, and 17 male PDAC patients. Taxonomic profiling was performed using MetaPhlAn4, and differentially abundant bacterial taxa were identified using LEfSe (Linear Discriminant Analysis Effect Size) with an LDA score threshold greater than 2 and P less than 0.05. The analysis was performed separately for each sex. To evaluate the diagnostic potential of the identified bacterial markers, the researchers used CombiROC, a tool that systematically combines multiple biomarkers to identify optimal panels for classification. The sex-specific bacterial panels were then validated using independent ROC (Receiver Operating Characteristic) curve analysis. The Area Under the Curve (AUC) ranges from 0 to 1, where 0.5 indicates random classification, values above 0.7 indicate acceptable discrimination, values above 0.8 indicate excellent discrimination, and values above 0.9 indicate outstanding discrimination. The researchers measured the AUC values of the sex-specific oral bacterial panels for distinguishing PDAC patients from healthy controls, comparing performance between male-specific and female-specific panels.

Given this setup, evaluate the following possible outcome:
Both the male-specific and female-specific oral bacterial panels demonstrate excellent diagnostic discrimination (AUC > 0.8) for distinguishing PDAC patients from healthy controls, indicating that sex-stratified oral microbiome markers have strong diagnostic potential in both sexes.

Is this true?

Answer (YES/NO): YES